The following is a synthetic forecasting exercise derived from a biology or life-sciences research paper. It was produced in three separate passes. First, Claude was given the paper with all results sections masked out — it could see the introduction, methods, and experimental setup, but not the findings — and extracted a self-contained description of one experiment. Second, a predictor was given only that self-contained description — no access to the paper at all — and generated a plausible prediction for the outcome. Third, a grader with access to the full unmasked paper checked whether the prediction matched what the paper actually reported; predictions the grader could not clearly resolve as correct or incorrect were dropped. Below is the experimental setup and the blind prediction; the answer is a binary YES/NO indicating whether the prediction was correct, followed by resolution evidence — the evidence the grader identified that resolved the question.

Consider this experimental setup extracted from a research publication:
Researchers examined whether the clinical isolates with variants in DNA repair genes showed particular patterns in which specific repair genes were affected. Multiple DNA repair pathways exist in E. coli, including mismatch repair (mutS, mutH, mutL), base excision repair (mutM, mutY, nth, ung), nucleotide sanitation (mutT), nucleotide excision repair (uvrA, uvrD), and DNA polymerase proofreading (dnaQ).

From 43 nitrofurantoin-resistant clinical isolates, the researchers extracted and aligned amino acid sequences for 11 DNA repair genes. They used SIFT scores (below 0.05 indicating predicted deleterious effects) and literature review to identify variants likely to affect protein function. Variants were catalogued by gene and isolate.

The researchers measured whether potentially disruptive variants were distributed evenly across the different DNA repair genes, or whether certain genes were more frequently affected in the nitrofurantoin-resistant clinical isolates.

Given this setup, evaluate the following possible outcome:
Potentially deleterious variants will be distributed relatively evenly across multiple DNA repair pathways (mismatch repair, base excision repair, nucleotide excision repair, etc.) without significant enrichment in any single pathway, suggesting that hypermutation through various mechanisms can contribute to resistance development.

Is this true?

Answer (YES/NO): NO